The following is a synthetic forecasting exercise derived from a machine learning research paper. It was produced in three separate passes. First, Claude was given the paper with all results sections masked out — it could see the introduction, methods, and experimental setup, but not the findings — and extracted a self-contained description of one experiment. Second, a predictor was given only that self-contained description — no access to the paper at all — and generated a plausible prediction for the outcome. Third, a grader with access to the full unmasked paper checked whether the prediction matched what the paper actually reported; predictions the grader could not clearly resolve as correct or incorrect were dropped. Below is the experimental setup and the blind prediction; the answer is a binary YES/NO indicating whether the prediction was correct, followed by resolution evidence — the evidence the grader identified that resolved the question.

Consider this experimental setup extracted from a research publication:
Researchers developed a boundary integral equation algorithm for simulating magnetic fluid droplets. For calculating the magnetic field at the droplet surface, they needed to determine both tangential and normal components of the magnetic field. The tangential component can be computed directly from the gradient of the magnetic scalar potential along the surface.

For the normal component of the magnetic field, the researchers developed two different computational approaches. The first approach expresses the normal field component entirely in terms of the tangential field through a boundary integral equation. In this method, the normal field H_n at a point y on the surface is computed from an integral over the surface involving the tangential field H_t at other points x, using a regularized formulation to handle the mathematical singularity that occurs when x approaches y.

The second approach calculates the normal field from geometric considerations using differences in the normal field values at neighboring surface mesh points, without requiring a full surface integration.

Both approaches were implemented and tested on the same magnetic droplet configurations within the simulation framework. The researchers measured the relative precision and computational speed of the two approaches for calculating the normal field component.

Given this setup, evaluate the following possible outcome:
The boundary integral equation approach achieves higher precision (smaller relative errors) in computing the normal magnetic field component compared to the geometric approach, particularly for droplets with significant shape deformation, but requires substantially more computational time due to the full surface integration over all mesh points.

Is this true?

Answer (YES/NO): NO